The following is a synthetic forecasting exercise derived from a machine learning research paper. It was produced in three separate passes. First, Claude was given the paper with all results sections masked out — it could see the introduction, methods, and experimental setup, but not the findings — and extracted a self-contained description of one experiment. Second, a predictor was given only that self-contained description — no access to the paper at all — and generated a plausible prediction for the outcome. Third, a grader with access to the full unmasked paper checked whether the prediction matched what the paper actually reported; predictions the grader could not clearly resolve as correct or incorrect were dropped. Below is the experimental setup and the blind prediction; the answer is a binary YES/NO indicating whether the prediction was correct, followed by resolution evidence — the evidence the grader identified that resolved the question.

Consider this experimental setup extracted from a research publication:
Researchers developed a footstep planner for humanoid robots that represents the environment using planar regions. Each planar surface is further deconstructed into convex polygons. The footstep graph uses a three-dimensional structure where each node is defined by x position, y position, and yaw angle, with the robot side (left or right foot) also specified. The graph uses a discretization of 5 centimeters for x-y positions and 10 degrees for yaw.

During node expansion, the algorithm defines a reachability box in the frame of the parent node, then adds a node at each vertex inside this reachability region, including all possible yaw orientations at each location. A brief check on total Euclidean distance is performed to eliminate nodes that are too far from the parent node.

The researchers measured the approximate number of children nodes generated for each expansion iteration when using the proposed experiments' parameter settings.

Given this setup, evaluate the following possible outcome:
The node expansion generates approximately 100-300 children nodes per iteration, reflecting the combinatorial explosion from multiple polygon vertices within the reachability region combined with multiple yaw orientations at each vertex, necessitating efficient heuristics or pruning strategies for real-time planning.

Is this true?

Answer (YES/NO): NO